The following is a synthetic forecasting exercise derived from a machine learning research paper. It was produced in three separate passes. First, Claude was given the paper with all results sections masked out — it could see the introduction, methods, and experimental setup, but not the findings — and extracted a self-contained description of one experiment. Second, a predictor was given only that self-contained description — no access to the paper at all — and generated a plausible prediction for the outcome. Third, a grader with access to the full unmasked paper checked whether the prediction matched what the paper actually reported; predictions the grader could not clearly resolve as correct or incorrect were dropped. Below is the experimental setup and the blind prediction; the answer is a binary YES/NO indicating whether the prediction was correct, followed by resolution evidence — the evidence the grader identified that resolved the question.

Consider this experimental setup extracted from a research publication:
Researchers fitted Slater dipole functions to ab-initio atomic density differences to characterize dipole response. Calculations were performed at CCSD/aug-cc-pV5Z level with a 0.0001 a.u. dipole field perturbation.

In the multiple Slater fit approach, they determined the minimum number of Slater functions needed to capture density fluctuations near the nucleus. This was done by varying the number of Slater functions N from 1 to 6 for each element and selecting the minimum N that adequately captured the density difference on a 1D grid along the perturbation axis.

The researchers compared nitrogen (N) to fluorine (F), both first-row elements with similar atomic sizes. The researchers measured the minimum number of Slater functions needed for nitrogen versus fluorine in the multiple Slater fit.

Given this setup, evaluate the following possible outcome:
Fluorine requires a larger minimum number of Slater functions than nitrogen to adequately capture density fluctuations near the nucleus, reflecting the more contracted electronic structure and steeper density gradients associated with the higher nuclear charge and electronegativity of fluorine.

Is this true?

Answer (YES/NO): NO